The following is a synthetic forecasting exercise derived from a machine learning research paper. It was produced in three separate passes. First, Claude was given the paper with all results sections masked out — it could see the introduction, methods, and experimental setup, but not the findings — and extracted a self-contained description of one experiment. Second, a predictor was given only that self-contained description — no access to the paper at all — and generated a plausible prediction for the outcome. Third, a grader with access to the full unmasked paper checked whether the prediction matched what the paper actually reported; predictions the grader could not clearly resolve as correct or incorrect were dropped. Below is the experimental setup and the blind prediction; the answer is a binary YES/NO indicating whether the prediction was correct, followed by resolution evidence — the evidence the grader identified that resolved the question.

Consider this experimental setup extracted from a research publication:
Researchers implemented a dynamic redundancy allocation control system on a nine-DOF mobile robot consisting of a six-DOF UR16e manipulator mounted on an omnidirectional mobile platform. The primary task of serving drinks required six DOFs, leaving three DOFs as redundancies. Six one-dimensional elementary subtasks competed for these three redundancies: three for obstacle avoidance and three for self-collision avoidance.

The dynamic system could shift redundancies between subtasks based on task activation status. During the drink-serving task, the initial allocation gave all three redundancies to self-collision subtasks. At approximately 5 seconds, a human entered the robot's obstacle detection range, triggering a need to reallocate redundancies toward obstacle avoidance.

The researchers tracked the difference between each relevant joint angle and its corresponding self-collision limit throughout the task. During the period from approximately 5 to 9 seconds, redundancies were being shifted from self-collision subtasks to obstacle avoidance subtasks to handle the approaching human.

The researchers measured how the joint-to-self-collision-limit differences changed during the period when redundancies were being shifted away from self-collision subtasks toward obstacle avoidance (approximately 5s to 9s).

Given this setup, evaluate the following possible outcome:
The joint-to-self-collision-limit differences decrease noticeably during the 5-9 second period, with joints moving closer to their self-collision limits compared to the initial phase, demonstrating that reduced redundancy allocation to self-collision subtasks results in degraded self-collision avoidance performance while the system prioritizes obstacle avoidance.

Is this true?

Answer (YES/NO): YES